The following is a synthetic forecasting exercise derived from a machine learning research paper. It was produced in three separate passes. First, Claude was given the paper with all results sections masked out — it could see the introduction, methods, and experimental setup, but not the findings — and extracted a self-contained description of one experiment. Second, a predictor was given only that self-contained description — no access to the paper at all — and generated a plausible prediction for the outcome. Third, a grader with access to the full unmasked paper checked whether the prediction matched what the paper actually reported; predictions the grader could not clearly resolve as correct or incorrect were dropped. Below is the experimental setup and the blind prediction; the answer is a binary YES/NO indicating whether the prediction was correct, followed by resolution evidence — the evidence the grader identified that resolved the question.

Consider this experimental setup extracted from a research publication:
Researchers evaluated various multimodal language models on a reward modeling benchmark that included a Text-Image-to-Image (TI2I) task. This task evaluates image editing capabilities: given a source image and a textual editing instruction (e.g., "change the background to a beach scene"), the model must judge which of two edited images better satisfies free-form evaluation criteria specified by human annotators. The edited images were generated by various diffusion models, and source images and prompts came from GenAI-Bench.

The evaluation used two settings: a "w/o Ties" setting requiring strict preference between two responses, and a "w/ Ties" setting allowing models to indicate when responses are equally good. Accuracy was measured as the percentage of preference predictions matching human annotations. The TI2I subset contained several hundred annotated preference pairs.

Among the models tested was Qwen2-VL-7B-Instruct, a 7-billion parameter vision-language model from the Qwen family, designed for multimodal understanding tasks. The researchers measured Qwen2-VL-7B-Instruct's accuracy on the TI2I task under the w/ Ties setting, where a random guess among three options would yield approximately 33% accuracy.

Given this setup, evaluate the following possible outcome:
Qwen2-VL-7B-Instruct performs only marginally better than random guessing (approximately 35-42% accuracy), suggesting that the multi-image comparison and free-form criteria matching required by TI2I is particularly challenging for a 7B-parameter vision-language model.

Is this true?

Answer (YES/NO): NO